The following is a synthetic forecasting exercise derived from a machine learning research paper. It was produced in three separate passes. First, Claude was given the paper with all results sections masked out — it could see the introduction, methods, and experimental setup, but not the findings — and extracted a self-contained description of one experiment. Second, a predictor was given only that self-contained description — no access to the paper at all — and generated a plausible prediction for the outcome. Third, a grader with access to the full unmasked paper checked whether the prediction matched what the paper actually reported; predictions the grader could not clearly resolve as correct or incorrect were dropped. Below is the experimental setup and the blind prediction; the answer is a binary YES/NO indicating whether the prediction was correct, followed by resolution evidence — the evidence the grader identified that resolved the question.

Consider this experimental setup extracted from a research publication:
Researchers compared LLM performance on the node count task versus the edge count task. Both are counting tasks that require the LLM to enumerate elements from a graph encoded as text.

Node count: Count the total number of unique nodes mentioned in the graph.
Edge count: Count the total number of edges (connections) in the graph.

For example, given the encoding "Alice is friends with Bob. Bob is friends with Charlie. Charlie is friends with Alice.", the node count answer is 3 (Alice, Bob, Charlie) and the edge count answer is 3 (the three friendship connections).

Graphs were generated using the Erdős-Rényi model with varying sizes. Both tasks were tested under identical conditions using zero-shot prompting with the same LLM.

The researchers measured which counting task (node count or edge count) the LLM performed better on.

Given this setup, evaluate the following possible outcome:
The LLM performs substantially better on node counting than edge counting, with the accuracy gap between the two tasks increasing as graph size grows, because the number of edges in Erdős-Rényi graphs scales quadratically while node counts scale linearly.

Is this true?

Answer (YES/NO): NO